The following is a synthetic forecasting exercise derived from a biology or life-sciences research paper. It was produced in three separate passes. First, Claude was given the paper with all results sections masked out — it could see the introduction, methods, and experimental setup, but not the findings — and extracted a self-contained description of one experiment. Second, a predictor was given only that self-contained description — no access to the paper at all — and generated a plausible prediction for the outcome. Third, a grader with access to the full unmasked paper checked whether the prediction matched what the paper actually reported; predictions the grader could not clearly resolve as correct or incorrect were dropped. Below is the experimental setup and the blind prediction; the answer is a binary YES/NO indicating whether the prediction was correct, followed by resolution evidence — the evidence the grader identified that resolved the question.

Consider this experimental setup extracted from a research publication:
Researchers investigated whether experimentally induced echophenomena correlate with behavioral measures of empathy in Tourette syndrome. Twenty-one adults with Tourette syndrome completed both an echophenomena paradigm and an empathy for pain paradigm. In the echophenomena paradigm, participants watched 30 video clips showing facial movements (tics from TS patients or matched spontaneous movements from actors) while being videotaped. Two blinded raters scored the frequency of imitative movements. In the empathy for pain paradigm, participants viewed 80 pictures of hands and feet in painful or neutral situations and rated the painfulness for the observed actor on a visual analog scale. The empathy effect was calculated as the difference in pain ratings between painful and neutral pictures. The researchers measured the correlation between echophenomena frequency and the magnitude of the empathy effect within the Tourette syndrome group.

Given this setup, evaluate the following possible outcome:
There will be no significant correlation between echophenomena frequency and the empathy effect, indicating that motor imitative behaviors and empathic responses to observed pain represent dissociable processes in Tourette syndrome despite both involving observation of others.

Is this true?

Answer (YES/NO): YES